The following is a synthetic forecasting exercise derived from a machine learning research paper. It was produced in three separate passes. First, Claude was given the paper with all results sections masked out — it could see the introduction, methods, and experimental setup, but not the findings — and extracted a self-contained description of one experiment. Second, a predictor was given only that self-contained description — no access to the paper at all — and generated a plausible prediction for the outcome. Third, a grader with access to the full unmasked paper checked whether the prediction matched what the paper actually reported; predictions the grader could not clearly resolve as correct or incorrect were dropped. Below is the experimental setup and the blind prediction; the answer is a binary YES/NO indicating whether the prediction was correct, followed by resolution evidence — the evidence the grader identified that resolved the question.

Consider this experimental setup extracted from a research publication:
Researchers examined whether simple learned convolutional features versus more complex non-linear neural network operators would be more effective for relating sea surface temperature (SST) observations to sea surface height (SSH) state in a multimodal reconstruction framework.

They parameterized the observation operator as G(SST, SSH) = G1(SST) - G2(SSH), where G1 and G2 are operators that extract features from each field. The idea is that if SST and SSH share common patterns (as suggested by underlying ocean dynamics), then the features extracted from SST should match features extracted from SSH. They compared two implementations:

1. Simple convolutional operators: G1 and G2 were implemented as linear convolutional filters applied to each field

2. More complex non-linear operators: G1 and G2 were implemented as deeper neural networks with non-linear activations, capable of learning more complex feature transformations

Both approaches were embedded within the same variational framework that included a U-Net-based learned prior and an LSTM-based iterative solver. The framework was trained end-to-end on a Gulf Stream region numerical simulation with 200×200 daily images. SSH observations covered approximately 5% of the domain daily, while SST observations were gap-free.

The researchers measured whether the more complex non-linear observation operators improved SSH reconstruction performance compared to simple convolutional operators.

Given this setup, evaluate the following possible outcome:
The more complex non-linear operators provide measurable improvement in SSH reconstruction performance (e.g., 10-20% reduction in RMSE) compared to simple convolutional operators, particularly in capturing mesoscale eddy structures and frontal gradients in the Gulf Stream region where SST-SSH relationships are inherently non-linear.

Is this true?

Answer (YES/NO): NO